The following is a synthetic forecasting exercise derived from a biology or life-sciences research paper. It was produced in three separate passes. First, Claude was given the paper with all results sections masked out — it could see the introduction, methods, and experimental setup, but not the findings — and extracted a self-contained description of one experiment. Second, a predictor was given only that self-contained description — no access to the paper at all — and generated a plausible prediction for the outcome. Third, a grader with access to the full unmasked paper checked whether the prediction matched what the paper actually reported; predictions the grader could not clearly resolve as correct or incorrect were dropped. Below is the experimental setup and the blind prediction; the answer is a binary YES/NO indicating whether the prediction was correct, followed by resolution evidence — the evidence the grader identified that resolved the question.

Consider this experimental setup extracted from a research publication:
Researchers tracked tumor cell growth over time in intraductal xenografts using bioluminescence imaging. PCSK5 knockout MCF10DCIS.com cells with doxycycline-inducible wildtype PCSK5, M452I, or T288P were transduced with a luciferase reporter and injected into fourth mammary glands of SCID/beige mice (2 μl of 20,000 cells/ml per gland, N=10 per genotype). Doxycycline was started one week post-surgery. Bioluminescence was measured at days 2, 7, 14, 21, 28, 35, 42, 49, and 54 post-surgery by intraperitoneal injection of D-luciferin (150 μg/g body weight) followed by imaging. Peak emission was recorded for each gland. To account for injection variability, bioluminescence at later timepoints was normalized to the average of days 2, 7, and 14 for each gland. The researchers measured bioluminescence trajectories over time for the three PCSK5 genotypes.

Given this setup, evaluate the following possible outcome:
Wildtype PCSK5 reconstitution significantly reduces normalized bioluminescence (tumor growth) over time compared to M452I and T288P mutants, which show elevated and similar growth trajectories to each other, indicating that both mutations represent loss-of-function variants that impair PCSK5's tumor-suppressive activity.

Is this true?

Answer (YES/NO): NO